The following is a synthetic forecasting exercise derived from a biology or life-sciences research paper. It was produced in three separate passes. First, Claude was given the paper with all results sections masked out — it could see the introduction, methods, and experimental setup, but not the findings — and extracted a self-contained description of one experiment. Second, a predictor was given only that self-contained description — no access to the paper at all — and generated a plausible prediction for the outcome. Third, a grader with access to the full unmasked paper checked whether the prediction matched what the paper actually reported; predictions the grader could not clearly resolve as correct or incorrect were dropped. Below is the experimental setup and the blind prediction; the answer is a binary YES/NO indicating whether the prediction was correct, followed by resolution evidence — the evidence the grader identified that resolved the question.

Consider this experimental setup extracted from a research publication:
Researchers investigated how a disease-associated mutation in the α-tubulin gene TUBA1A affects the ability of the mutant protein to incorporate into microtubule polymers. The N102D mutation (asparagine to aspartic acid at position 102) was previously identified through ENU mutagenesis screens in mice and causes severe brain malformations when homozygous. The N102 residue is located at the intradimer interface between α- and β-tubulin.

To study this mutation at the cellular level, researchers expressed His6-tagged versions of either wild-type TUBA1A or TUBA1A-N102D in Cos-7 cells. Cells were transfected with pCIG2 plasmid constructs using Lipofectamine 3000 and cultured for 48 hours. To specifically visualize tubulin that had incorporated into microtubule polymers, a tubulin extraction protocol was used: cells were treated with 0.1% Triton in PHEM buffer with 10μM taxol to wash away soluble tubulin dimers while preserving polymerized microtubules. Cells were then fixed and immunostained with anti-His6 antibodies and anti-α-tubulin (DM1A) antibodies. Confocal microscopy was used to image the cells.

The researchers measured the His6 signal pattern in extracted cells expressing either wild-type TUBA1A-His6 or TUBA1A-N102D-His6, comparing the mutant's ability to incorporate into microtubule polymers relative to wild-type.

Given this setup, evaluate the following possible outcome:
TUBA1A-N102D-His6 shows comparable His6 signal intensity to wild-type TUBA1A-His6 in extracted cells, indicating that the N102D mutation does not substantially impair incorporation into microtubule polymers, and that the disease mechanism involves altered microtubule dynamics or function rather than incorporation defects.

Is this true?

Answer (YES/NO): NO